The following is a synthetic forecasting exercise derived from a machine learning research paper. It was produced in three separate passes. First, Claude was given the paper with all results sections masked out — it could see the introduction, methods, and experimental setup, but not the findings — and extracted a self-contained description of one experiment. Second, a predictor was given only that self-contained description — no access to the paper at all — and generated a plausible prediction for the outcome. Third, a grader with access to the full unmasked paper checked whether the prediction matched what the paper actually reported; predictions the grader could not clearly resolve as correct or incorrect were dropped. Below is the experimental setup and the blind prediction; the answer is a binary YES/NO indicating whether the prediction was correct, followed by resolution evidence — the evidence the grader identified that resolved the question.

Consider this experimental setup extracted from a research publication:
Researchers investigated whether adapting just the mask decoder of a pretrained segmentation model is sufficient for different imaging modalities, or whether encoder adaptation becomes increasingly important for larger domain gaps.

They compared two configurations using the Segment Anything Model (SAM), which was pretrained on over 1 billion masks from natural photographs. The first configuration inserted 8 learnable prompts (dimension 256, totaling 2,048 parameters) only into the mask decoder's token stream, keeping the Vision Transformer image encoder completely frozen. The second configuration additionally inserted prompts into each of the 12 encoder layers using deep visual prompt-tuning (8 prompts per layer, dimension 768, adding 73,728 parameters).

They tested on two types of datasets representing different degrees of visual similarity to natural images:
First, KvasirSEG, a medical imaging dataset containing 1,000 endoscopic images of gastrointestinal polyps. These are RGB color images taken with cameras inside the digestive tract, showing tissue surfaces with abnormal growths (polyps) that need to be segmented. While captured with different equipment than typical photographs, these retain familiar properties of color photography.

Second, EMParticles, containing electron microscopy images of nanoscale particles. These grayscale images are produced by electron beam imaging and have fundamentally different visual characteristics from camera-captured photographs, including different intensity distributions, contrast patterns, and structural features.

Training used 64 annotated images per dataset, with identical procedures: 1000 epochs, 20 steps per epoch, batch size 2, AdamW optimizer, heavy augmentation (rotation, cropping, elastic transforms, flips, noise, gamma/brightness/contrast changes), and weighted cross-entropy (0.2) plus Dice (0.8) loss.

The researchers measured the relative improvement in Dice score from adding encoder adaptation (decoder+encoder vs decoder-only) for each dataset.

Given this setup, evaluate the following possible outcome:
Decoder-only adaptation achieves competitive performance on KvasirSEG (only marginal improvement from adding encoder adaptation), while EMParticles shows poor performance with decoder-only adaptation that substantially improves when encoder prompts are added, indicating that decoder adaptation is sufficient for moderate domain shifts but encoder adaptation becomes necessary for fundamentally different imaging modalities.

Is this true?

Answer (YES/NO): NO